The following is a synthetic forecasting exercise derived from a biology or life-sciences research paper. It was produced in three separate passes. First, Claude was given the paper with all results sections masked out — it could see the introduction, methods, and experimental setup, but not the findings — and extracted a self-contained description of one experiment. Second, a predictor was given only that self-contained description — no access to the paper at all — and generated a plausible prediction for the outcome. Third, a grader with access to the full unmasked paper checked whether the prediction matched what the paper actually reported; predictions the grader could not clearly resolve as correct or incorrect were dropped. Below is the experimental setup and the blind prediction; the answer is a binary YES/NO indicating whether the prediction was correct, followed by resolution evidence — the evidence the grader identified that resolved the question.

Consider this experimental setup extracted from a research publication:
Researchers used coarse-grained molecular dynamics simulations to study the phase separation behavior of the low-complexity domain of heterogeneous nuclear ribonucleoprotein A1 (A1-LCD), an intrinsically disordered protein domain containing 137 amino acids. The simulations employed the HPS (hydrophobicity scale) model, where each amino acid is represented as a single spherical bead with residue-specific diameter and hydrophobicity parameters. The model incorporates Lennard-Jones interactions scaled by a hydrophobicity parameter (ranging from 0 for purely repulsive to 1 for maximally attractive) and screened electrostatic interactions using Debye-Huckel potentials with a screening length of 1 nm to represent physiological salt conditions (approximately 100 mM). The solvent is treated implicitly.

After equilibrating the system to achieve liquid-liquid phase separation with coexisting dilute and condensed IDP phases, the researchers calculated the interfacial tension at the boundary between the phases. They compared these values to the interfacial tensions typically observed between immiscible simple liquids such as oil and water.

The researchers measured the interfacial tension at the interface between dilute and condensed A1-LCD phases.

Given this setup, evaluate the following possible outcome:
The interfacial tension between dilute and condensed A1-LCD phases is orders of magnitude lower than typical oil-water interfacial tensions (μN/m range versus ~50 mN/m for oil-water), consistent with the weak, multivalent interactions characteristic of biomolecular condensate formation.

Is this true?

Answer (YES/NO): YES